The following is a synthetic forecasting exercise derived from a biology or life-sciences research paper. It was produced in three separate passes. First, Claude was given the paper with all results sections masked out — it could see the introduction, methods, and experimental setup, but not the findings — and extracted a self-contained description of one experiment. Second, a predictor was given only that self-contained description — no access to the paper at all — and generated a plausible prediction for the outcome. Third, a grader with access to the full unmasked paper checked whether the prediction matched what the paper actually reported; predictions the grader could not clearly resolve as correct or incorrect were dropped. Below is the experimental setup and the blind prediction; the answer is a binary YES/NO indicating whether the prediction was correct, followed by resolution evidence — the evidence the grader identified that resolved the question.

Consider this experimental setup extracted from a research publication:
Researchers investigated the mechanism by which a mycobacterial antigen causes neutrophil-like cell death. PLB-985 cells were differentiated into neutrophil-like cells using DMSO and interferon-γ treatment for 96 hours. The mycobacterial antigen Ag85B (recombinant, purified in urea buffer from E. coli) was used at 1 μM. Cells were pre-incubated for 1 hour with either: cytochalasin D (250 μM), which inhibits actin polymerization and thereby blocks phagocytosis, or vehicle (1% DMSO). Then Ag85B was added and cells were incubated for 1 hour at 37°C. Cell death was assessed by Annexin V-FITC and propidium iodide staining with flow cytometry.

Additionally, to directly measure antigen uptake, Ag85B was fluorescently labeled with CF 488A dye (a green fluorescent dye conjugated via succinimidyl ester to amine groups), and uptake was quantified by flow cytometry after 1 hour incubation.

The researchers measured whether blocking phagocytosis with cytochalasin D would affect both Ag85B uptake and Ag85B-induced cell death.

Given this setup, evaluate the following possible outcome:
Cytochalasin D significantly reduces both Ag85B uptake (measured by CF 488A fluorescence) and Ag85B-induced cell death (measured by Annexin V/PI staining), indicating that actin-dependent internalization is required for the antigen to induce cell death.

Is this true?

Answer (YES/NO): YES